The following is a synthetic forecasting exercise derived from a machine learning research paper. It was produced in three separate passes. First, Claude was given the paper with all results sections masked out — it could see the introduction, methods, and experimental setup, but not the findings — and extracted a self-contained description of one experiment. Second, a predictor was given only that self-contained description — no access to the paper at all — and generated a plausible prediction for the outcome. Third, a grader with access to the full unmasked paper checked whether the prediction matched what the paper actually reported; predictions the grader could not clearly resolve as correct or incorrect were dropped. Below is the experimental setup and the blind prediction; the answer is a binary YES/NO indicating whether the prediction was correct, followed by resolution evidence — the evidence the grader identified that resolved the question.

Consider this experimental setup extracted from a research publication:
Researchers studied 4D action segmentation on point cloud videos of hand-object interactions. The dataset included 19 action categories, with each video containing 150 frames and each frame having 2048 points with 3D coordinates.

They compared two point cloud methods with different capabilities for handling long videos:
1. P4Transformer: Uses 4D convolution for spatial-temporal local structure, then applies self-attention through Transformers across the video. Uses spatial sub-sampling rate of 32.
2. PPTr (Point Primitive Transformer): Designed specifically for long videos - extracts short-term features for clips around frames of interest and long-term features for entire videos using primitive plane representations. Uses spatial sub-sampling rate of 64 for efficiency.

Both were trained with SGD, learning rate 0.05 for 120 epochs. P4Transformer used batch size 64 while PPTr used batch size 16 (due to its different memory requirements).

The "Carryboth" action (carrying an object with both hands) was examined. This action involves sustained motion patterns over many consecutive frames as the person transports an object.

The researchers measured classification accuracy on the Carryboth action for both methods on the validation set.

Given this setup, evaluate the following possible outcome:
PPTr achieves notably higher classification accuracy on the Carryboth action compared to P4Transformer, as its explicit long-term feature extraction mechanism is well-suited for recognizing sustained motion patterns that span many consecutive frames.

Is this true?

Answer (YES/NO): YES